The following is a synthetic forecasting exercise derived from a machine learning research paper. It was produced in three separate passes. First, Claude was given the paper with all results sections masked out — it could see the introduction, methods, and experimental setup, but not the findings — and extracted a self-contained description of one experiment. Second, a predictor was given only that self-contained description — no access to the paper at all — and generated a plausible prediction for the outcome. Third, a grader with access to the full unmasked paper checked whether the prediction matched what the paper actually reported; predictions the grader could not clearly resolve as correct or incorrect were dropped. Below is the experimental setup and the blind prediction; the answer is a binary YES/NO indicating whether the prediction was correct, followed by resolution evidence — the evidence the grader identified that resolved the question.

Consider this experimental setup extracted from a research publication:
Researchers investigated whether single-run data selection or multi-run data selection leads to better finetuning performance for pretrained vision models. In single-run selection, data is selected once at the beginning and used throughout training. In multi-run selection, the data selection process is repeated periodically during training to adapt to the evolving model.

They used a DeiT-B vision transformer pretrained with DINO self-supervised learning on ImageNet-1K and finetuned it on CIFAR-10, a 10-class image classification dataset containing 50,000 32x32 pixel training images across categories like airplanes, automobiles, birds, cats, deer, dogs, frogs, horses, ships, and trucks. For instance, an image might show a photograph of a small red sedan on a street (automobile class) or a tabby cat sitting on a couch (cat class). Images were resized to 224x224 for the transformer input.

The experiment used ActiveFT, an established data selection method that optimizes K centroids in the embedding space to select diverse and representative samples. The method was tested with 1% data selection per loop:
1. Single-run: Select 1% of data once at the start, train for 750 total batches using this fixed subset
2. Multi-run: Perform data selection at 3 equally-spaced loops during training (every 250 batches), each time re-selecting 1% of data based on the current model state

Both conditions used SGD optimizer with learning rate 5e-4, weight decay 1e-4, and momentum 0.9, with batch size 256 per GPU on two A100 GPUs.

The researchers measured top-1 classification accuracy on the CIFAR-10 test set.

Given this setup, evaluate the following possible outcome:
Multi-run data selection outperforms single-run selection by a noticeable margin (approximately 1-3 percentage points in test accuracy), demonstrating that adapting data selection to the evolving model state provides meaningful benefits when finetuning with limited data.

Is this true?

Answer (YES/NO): YES